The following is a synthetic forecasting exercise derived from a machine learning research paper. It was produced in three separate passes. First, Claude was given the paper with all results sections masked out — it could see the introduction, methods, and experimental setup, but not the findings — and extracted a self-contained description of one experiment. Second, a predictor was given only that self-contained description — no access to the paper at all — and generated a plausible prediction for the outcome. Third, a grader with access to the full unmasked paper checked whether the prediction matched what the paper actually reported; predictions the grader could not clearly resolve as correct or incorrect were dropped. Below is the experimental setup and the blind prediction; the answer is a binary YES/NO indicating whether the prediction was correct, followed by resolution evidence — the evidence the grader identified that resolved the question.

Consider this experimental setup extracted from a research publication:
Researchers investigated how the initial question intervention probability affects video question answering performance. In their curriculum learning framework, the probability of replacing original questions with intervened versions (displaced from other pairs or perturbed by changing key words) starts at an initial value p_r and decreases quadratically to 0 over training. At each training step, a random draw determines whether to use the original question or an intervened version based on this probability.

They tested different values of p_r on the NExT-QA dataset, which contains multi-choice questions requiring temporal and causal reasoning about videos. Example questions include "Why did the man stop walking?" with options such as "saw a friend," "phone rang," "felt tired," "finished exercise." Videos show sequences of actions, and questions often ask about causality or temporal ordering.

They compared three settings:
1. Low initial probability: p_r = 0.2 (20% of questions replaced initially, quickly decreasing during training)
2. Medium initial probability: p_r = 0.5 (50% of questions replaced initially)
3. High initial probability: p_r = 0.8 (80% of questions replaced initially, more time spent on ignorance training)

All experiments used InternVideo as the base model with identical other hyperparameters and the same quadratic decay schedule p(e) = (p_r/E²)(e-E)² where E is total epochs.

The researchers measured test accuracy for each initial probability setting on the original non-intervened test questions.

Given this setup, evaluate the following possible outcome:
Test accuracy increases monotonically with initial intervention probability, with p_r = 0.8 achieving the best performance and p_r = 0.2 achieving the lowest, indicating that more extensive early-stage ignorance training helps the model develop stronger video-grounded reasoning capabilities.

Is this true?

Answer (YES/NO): NO